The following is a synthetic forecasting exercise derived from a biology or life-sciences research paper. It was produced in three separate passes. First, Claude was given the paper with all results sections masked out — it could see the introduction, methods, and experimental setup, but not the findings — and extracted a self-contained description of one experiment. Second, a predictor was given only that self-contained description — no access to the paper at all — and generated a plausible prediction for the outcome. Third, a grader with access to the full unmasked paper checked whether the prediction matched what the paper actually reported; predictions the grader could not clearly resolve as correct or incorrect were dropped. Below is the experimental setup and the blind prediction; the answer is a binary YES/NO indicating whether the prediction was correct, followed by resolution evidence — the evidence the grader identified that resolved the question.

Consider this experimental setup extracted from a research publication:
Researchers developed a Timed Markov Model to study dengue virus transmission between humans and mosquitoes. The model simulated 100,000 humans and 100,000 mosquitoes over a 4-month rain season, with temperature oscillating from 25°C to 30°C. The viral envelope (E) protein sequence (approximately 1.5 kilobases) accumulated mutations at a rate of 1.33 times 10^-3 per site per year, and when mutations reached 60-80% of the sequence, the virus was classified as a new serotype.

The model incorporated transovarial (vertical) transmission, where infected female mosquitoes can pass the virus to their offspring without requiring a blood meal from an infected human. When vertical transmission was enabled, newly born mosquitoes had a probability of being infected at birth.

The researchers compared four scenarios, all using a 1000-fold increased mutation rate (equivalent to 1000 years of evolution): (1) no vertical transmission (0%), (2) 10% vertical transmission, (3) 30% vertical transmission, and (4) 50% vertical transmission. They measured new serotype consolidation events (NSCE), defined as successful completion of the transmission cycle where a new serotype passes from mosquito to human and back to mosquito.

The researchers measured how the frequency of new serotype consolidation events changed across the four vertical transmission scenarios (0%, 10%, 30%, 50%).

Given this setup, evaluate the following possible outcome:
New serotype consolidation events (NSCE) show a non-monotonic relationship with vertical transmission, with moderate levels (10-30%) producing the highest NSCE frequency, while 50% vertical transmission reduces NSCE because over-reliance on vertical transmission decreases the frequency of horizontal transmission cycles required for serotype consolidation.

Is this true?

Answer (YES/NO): NO